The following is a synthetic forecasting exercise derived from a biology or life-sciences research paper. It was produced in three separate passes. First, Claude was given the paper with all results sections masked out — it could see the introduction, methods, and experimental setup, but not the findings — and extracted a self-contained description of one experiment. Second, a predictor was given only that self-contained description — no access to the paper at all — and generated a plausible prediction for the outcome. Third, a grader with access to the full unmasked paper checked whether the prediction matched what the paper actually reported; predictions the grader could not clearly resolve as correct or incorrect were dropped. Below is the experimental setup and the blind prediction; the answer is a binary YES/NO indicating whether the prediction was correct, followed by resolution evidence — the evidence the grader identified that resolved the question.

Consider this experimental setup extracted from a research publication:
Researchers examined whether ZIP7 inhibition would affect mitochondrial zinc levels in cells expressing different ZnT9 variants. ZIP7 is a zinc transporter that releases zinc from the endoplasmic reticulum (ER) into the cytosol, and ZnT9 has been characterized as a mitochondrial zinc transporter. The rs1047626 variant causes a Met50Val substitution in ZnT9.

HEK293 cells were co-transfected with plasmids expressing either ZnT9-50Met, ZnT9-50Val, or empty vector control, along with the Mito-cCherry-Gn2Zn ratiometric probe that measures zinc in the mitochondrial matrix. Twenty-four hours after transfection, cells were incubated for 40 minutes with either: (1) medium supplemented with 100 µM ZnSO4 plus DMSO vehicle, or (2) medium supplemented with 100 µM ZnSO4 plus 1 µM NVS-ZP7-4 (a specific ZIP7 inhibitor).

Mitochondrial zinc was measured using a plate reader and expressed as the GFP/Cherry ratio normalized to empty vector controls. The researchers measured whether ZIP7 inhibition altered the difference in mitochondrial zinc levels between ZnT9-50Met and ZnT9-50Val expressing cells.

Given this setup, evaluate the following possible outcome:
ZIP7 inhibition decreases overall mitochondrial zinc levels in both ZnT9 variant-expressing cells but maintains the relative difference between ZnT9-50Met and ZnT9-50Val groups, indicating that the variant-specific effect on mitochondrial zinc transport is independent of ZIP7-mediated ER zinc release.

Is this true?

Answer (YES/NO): NO